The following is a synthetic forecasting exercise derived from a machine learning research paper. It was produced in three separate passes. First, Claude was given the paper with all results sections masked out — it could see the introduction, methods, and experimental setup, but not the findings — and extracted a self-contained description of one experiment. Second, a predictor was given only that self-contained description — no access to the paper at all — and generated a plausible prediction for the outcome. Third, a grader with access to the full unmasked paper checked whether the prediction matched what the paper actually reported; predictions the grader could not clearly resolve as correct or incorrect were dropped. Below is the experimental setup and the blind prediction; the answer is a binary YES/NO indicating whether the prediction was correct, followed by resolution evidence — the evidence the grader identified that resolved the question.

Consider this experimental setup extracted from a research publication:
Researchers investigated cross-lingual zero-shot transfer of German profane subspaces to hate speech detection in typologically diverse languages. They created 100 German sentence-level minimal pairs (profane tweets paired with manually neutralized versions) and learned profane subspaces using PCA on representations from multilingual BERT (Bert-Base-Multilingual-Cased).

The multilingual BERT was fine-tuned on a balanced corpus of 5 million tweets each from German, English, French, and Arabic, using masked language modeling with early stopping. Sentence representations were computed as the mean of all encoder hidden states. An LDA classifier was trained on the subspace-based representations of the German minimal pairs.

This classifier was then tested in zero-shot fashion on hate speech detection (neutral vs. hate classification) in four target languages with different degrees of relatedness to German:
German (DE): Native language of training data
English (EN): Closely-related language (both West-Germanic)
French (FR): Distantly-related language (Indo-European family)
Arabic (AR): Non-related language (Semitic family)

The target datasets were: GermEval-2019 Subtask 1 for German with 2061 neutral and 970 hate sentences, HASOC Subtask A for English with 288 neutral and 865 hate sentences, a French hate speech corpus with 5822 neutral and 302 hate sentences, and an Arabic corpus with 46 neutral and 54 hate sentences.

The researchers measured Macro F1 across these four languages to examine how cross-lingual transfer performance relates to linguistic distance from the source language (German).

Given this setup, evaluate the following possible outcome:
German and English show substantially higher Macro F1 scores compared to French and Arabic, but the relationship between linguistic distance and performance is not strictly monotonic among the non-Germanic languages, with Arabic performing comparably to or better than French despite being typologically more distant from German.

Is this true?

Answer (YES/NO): NO